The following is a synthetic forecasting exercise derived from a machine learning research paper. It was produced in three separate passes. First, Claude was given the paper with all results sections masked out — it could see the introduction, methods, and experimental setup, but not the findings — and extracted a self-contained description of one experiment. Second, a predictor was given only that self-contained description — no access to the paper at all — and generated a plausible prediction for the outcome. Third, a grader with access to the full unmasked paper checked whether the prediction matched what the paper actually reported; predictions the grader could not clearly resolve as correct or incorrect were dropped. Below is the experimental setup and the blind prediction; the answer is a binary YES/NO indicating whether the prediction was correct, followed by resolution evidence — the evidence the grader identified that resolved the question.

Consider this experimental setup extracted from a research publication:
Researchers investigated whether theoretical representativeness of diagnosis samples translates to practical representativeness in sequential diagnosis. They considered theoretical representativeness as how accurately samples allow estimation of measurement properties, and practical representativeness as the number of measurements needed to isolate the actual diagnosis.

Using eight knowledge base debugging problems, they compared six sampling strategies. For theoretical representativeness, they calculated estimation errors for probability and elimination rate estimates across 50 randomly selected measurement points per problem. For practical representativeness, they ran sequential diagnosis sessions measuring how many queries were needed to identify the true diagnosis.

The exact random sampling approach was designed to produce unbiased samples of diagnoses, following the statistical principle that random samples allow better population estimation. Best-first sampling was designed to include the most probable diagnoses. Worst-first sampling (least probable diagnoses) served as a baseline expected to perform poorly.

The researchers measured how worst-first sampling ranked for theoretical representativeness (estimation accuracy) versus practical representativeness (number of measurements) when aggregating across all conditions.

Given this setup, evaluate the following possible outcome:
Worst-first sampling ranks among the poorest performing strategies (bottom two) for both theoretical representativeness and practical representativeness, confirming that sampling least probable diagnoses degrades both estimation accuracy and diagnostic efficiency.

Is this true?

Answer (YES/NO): NO